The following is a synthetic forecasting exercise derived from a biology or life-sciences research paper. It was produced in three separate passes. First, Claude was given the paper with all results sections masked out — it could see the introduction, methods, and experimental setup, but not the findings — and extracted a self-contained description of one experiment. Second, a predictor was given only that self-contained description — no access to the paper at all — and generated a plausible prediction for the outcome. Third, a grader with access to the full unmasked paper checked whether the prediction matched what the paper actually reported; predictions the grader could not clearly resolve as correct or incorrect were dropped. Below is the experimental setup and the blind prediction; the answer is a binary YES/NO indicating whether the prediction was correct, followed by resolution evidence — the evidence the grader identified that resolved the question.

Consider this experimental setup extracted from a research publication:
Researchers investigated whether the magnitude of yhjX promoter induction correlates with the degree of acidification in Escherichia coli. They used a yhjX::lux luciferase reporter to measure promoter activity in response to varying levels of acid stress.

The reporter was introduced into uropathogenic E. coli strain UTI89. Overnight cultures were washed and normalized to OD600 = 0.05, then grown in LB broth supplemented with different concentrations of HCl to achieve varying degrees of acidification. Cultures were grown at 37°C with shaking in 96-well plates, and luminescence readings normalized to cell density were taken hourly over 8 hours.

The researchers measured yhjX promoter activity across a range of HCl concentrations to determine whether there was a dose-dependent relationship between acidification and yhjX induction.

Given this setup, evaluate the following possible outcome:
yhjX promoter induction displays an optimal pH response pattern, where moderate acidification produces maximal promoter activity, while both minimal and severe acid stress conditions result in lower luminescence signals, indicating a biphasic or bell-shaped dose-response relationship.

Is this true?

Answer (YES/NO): NO